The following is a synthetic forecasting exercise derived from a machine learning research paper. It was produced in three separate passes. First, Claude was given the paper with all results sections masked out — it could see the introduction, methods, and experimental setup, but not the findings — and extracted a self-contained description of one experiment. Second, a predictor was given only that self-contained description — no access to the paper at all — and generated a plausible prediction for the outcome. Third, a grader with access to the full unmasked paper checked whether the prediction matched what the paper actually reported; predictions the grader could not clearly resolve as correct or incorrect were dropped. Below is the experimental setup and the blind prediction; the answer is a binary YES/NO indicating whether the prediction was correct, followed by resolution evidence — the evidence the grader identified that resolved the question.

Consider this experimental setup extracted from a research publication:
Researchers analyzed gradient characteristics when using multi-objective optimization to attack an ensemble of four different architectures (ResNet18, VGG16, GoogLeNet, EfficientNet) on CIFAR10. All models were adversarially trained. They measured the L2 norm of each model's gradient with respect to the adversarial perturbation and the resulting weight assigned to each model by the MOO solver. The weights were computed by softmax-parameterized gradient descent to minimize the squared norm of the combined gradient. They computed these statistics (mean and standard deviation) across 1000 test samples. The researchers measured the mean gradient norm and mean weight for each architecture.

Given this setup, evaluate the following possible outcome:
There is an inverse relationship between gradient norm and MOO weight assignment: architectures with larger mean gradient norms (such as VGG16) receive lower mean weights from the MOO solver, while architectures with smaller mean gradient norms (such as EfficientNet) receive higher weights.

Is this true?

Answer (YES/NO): NO